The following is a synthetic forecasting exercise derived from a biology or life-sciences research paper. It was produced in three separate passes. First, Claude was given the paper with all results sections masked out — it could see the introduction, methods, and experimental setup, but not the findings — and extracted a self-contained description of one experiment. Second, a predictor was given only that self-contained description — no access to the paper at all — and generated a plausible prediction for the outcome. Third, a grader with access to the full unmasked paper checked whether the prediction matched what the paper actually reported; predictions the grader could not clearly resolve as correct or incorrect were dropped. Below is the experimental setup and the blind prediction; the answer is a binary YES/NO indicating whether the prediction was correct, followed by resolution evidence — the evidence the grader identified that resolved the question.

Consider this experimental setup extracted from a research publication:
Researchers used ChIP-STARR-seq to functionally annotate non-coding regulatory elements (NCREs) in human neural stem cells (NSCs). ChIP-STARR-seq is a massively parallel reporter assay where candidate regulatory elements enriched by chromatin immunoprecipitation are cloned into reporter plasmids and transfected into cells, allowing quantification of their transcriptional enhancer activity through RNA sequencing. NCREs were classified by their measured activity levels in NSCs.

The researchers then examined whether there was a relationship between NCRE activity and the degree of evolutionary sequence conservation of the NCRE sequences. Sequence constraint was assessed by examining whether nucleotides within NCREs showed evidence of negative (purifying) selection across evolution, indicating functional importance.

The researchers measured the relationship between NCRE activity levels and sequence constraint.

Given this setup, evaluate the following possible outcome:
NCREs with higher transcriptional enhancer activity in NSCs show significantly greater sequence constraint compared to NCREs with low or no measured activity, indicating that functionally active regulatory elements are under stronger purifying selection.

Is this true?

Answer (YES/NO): YES